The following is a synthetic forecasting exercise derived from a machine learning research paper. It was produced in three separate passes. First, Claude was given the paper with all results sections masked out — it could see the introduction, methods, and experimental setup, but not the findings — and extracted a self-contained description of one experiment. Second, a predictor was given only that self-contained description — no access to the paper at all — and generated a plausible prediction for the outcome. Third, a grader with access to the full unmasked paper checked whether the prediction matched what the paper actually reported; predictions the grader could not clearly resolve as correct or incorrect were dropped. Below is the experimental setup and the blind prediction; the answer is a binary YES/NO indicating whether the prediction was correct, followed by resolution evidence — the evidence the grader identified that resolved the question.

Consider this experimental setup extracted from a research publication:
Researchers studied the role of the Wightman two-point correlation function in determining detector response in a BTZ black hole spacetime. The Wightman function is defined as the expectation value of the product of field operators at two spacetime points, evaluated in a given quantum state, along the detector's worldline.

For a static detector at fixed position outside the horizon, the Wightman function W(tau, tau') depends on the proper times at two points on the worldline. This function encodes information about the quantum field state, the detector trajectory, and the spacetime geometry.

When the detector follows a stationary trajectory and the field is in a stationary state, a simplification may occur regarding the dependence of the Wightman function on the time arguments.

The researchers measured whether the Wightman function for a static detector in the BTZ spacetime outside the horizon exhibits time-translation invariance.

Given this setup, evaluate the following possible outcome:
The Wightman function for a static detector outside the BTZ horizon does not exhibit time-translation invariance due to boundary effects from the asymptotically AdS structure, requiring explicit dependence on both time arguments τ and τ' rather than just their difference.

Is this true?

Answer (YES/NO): NO